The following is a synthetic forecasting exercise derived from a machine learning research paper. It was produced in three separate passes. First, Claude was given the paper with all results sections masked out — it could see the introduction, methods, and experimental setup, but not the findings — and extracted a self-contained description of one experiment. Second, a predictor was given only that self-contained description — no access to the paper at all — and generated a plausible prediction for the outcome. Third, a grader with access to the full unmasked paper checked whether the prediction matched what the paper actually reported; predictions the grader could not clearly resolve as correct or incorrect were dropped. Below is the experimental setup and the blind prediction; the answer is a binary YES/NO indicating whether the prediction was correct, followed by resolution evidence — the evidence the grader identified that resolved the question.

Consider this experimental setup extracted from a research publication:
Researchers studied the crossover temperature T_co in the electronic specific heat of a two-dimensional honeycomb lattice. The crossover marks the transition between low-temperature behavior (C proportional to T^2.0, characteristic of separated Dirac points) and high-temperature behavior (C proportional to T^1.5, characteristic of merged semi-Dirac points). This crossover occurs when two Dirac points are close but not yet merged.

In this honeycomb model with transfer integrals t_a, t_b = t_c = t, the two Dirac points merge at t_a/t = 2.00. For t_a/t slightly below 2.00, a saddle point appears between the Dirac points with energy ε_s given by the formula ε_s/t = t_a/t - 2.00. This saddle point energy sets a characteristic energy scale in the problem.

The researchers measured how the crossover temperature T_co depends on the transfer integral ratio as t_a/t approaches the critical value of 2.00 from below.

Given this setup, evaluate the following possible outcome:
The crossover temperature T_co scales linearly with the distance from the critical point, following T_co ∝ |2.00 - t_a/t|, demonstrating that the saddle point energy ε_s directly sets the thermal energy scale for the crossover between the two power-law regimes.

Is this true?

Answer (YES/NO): YES